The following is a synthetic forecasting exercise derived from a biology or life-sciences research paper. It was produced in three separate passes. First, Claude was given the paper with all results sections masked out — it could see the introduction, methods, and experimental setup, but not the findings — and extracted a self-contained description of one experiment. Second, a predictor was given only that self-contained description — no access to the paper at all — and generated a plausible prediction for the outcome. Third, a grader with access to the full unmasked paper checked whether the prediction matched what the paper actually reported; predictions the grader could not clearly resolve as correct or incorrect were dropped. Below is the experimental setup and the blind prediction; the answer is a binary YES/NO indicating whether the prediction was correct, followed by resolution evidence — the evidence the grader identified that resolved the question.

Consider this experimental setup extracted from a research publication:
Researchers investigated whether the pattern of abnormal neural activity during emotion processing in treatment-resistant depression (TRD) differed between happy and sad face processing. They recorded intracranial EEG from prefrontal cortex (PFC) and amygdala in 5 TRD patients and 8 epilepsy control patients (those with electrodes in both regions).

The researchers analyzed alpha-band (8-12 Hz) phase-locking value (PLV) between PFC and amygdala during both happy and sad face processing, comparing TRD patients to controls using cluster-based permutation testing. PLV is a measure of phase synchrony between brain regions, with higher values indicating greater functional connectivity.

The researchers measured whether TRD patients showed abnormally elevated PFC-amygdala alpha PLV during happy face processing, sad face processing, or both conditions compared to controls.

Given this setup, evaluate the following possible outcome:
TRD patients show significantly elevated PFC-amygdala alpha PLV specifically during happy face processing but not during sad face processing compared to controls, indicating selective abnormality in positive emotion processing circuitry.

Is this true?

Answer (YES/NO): YES